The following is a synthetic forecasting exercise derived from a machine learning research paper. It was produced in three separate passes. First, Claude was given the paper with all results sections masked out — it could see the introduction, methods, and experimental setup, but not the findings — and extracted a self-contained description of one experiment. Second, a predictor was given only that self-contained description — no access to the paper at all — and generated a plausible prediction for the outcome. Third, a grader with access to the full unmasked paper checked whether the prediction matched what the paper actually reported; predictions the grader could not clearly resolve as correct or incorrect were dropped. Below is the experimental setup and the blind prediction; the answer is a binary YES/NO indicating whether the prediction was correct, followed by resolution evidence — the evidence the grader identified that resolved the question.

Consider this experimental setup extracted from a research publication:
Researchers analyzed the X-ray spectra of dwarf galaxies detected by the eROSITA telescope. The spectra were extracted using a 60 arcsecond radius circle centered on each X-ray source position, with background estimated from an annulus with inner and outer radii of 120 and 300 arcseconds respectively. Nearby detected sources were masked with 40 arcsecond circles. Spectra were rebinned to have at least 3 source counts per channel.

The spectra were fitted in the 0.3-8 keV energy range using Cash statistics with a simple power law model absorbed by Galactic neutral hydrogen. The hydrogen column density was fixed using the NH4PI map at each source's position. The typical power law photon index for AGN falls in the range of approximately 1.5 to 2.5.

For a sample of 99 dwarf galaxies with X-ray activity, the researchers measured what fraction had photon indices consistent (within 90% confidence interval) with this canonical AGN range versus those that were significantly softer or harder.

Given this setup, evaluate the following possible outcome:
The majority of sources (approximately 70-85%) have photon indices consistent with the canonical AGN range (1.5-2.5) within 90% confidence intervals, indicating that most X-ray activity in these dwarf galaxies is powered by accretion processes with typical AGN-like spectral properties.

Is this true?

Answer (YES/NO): NO